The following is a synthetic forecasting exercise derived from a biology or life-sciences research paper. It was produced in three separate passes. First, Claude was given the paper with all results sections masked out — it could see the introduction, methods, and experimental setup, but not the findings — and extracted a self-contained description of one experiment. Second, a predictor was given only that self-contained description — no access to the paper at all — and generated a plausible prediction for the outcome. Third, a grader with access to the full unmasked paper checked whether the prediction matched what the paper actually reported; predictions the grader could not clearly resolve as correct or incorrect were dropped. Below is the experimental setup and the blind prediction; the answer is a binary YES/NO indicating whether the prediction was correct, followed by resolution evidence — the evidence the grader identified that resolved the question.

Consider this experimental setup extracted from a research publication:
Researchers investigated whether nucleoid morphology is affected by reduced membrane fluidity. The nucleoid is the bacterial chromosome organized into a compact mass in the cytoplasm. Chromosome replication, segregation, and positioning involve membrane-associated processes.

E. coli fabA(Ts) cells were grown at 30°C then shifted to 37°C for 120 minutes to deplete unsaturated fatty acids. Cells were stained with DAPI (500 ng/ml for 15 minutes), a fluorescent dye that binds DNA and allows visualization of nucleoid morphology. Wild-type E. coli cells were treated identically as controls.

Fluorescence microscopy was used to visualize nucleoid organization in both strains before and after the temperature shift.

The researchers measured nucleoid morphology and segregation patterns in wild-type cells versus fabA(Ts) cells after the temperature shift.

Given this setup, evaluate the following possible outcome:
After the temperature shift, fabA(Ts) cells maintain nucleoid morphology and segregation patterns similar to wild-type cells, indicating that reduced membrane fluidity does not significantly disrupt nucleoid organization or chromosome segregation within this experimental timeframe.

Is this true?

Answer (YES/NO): NO